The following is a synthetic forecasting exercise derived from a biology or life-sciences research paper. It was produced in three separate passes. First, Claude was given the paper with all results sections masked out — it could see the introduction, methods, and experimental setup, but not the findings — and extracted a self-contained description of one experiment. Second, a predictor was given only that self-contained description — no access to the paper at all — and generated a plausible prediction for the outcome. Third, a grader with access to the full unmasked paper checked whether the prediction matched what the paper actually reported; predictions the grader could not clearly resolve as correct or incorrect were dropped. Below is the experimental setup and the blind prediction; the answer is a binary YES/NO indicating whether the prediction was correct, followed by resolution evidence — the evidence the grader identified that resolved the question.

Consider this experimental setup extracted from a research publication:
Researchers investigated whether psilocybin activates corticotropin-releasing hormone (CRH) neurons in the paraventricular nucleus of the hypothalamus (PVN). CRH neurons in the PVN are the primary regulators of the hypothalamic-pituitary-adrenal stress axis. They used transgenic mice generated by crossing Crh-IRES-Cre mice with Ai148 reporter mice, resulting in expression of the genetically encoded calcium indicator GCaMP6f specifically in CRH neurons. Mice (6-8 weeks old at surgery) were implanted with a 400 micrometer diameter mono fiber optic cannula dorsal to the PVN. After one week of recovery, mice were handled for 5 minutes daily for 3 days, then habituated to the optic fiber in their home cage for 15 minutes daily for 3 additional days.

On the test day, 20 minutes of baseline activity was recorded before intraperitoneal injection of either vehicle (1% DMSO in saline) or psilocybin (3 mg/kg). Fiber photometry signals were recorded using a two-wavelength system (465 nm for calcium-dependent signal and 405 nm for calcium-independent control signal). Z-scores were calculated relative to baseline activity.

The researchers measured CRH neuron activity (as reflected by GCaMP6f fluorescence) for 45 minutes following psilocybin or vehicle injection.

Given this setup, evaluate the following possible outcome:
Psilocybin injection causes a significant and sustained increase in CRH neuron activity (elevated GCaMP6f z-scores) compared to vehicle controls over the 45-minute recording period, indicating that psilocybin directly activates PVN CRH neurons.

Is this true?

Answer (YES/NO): YES